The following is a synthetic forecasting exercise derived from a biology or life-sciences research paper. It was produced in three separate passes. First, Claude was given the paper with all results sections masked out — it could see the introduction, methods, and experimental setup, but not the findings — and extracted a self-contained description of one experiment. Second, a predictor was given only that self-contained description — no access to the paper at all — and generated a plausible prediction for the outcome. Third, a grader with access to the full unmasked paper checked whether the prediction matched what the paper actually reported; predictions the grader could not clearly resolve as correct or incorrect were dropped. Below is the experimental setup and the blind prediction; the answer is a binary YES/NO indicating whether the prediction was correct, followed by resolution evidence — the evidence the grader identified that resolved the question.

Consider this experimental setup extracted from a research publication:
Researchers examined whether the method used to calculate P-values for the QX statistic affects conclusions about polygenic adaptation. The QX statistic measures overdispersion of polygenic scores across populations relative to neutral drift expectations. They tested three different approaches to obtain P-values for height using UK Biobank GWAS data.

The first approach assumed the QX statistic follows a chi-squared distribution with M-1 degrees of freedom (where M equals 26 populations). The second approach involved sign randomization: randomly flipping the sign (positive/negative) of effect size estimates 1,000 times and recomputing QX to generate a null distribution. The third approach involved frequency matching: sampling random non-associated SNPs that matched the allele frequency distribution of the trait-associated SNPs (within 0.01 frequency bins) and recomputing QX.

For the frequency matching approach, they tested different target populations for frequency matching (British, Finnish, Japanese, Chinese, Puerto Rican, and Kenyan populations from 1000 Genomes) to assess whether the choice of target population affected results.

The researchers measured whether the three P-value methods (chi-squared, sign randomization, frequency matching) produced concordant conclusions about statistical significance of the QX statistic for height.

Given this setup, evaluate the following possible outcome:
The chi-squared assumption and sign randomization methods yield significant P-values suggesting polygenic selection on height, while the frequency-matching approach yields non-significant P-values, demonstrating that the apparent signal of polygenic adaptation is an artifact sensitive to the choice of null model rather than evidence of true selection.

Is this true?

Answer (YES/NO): NO